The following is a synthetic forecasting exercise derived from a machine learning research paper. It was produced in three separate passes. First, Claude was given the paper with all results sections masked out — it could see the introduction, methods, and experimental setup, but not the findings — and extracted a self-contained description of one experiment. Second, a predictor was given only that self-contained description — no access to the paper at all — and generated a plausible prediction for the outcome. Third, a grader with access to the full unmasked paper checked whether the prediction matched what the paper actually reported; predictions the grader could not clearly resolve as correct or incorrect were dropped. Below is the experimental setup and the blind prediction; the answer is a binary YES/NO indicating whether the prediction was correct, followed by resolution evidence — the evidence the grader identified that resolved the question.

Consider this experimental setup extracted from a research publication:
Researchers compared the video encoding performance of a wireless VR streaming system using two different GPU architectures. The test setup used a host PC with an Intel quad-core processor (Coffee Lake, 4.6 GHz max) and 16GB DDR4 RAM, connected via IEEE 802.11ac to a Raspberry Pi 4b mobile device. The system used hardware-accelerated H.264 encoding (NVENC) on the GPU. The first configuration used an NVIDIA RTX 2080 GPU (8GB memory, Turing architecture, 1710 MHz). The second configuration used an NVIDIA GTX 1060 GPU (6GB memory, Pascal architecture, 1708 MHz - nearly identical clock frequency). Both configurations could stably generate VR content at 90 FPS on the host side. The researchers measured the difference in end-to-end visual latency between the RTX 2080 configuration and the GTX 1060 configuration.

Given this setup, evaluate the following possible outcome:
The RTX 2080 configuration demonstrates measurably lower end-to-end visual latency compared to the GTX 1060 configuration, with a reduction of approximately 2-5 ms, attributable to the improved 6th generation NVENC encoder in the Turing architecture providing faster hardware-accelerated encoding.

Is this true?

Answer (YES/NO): YES